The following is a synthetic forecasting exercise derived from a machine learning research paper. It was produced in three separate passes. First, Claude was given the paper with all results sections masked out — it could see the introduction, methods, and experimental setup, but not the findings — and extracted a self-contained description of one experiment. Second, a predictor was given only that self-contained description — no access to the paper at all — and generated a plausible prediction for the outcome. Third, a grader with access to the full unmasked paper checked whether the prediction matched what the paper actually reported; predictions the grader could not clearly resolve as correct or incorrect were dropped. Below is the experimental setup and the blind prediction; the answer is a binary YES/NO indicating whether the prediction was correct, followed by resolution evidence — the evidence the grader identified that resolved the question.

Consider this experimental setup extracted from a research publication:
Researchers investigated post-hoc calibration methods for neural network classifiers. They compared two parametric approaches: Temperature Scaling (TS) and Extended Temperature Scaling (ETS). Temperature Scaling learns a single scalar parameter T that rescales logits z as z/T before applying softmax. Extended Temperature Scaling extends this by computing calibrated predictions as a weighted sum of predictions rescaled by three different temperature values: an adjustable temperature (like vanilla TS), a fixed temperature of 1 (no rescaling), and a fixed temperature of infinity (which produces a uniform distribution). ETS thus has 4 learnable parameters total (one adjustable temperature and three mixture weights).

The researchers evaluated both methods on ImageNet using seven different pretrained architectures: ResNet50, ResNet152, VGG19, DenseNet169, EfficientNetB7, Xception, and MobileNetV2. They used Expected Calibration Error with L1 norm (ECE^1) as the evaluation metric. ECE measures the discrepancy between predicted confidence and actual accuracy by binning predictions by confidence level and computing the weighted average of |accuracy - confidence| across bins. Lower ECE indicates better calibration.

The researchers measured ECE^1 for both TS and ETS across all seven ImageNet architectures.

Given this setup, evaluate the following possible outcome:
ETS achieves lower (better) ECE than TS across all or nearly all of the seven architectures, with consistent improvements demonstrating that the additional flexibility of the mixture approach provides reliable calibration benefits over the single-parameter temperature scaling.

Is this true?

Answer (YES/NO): YES